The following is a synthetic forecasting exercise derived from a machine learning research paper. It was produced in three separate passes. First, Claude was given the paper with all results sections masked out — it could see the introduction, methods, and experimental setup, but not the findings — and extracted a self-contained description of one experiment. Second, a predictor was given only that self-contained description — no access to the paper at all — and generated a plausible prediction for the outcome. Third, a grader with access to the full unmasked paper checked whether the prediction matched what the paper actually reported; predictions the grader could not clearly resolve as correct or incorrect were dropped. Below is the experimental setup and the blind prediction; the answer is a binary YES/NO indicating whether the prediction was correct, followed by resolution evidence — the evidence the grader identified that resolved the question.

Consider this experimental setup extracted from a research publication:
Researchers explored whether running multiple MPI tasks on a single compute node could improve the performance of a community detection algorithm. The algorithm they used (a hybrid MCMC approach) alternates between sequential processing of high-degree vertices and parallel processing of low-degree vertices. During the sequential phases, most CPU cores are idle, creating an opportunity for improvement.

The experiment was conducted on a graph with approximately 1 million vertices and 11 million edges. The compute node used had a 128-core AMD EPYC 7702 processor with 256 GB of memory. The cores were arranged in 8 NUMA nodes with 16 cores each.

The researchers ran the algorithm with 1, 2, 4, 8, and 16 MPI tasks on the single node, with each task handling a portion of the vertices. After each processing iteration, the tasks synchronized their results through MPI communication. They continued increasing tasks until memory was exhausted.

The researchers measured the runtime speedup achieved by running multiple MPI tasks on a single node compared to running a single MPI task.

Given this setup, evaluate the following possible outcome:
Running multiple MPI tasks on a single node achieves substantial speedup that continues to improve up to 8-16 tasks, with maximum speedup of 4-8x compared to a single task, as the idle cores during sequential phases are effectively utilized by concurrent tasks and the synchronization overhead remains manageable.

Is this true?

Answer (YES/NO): NO